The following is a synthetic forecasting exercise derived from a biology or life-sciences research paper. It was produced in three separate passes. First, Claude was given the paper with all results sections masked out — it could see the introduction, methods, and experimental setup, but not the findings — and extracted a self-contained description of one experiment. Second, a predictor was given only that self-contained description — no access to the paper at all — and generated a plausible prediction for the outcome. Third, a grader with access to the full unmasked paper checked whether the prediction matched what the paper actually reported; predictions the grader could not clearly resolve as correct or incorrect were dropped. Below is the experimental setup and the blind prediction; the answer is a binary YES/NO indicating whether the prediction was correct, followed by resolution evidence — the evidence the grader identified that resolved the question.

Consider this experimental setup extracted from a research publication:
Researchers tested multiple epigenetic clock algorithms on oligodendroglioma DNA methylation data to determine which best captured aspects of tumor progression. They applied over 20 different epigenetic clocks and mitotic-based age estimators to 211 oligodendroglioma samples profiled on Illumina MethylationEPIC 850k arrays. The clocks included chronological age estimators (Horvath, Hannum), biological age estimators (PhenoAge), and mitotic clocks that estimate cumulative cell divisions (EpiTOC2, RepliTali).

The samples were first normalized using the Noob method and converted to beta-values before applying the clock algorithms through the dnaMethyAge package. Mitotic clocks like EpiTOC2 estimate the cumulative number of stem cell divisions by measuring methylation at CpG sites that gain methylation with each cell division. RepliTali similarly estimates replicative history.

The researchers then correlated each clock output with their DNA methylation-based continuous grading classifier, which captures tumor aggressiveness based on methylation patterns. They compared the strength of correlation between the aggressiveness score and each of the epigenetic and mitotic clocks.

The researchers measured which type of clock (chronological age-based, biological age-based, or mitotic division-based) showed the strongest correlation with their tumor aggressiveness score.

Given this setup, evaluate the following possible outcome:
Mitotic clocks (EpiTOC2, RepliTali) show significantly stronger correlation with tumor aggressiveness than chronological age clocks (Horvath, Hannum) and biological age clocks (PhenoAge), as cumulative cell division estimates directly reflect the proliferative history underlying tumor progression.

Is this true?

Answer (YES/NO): NO